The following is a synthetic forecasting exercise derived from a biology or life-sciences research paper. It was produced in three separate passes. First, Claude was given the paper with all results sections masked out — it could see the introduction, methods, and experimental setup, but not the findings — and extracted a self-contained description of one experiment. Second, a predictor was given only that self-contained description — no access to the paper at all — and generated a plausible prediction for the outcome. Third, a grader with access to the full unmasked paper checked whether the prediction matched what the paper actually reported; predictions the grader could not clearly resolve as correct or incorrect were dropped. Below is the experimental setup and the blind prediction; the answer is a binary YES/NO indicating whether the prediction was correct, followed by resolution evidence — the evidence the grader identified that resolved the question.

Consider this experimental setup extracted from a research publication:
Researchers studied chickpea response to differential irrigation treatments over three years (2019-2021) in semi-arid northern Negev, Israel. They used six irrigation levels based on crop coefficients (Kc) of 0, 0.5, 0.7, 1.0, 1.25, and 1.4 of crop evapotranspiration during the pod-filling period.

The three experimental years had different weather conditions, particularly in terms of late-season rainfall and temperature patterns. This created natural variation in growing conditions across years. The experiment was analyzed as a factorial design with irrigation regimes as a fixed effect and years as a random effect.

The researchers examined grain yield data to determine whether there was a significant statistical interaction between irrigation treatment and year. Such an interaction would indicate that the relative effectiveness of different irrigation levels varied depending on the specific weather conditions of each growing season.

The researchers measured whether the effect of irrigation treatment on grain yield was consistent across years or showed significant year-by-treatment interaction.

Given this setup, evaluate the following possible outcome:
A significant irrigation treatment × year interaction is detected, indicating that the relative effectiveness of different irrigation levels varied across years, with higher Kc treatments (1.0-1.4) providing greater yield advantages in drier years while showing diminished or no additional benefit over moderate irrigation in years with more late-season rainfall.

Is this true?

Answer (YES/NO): NO